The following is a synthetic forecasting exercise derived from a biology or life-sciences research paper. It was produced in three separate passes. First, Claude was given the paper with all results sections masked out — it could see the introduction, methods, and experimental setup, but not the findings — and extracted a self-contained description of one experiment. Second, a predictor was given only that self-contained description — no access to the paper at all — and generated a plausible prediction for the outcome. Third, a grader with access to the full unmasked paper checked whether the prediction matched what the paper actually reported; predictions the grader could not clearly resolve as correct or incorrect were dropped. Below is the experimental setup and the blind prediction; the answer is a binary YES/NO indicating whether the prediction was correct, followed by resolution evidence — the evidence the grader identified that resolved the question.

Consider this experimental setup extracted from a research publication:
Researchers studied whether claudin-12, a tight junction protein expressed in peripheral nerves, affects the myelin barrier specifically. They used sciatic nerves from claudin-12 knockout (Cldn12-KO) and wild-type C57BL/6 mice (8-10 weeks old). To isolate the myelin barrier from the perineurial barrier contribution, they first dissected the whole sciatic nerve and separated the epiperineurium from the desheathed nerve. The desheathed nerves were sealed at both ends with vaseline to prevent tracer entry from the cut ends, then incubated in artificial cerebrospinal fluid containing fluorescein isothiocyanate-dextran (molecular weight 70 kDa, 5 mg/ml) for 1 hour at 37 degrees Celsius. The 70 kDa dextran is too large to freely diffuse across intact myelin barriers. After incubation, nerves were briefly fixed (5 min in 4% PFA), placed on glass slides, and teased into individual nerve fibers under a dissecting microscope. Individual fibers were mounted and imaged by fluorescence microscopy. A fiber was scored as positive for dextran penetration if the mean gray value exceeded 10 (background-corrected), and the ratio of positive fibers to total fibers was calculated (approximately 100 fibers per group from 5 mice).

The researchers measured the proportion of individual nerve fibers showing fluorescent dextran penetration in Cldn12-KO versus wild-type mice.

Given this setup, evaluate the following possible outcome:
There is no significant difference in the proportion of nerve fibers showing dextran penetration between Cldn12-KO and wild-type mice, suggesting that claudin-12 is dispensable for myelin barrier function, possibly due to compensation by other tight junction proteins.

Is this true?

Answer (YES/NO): NO